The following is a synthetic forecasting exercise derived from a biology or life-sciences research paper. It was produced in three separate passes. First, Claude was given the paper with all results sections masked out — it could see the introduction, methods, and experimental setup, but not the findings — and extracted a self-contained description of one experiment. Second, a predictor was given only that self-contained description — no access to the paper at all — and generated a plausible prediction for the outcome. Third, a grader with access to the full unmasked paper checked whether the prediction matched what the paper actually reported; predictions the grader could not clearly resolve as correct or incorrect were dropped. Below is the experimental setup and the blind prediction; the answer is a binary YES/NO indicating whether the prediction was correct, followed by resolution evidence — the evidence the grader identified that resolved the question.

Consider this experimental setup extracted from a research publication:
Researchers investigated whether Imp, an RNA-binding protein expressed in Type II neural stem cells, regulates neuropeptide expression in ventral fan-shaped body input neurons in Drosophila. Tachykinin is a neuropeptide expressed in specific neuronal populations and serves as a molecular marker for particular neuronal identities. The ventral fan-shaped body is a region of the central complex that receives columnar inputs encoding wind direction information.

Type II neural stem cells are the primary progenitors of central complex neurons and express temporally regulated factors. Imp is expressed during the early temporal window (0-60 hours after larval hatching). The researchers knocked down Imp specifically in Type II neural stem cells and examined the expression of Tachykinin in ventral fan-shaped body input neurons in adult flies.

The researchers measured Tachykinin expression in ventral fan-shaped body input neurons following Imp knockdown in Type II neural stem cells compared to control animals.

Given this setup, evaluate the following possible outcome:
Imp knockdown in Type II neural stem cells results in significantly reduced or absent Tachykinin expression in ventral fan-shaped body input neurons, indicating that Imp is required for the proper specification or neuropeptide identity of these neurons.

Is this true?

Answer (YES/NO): YES